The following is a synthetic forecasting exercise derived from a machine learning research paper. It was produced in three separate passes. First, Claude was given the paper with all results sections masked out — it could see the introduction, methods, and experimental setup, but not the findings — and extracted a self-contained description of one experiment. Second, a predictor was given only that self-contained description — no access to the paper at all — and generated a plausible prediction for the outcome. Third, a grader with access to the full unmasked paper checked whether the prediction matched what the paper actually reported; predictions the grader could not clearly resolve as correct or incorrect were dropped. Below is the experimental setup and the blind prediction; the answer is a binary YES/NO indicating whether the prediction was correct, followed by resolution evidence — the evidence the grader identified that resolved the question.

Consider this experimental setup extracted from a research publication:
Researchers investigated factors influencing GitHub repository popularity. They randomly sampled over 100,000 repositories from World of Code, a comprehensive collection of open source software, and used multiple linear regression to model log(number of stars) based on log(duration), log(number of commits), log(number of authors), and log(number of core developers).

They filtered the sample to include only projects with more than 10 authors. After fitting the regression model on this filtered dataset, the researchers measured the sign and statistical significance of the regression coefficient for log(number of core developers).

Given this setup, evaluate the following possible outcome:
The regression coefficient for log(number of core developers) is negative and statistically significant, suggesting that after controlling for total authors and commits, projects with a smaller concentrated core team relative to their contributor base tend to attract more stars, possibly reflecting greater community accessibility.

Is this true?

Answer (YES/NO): YES